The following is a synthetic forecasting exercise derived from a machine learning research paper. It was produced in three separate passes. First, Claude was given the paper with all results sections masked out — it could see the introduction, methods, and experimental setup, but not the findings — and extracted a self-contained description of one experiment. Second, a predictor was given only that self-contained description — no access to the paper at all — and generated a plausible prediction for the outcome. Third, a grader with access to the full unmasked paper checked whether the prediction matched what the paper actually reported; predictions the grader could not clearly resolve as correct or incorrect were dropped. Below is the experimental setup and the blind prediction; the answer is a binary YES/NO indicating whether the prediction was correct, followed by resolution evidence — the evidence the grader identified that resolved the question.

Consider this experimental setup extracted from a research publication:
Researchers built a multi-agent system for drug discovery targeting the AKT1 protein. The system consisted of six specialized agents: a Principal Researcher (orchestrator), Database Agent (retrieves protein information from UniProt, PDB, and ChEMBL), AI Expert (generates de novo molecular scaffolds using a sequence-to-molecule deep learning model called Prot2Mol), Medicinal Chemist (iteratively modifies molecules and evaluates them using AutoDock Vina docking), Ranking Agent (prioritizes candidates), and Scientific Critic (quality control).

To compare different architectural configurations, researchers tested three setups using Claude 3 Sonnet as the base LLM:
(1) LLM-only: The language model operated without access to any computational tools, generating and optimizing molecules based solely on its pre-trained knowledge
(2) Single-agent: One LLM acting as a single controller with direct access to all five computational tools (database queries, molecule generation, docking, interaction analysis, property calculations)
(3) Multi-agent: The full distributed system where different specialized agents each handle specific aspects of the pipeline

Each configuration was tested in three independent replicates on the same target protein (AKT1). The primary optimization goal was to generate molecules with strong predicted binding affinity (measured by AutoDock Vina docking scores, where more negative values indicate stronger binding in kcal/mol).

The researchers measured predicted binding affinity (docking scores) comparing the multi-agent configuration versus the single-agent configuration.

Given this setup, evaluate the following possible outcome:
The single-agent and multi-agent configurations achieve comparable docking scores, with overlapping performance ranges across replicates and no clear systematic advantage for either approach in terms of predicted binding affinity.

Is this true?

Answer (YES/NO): NO